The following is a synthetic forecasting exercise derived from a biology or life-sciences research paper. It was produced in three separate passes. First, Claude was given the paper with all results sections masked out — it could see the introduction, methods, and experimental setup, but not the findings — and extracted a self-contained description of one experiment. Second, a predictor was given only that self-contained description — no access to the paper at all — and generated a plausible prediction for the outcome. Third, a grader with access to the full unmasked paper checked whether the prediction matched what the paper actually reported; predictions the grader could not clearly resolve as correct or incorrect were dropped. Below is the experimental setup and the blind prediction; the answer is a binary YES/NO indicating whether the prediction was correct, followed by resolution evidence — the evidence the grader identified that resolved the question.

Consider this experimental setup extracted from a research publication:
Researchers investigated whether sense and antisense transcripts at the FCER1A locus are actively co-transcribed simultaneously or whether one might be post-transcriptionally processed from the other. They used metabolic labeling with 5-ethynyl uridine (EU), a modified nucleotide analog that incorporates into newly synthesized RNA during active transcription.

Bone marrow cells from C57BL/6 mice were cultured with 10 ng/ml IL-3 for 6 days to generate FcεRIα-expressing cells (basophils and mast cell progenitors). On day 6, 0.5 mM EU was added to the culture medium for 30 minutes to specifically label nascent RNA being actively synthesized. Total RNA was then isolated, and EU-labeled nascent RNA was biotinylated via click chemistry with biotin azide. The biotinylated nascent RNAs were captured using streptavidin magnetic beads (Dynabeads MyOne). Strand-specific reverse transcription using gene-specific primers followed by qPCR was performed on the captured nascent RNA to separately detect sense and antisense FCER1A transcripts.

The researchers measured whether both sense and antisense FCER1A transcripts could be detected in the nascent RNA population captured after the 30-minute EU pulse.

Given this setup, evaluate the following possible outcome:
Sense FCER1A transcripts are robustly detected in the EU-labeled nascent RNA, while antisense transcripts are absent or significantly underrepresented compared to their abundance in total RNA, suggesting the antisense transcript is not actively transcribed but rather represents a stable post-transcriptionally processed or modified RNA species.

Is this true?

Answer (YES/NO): NO